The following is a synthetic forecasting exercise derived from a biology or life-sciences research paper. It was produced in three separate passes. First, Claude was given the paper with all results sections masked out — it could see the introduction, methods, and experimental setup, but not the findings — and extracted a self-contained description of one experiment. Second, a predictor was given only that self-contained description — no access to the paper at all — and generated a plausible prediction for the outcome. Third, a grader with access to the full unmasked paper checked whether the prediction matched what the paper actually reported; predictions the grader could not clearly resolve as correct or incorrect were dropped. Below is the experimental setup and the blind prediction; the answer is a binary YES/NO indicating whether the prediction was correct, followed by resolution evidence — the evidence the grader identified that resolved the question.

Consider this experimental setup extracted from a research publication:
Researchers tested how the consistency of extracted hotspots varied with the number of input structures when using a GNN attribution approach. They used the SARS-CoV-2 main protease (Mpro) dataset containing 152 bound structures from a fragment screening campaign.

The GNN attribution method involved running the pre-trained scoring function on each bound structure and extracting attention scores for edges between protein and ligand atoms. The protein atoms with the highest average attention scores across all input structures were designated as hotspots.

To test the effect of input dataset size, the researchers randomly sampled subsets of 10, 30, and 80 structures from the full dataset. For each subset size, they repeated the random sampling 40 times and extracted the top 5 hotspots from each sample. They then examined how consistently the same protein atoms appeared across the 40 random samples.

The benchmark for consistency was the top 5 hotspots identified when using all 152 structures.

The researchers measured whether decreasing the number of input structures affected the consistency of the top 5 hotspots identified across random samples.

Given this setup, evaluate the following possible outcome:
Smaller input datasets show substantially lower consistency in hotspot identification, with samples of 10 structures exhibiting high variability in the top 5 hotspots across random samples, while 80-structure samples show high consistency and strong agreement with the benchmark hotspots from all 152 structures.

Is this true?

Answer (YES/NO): YES